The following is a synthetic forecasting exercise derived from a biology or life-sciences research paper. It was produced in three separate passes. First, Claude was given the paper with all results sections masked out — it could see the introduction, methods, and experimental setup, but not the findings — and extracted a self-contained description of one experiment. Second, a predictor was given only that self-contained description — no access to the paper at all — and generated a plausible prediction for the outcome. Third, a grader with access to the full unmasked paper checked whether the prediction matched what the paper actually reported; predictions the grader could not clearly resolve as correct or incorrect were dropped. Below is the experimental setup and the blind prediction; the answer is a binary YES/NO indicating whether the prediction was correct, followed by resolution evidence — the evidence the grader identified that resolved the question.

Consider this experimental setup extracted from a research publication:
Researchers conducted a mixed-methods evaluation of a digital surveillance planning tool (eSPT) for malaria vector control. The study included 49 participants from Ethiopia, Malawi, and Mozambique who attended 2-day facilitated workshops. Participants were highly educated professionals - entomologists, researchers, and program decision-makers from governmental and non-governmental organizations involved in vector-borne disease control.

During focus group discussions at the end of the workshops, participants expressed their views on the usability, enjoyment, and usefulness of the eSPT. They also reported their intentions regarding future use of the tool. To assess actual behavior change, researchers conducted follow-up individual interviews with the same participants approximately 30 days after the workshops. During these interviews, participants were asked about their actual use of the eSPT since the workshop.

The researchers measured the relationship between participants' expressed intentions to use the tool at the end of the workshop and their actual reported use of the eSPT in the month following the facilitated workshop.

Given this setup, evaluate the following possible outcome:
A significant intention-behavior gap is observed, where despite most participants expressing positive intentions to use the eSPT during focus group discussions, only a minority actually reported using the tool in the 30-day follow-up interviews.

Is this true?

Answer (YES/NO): YES